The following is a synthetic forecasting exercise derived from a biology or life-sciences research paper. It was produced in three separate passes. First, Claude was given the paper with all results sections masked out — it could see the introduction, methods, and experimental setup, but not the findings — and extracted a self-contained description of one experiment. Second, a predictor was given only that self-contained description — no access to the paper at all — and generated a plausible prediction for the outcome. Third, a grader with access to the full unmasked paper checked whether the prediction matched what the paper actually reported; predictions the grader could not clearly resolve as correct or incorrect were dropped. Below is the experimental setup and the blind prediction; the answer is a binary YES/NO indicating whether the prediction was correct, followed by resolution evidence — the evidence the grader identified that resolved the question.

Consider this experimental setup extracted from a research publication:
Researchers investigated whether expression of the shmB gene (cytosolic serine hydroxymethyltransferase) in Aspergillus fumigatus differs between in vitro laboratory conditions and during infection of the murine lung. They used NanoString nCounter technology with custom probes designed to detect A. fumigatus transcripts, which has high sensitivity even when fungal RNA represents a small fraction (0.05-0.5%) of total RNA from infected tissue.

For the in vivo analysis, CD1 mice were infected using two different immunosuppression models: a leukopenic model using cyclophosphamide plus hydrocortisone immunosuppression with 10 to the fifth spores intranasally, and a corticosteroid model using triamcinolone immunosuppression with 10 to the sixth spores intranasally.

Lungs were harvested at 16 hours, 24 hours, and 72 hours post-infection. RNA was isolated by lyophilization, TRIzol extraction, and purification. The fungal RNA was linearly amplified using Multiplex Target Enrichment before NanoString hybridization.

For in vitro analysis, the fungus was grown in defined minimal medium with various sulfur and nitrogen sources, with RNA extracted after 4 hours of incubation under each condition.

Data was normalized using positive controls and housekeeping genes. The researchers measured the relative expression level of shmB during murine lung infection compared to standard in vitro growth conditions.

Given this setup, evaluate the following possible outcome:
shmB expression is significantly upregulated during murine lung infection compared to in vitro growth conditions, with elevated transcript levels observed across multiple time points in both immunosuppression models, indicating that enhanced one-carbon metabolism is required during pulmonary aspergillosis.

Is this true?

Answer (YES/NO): YES